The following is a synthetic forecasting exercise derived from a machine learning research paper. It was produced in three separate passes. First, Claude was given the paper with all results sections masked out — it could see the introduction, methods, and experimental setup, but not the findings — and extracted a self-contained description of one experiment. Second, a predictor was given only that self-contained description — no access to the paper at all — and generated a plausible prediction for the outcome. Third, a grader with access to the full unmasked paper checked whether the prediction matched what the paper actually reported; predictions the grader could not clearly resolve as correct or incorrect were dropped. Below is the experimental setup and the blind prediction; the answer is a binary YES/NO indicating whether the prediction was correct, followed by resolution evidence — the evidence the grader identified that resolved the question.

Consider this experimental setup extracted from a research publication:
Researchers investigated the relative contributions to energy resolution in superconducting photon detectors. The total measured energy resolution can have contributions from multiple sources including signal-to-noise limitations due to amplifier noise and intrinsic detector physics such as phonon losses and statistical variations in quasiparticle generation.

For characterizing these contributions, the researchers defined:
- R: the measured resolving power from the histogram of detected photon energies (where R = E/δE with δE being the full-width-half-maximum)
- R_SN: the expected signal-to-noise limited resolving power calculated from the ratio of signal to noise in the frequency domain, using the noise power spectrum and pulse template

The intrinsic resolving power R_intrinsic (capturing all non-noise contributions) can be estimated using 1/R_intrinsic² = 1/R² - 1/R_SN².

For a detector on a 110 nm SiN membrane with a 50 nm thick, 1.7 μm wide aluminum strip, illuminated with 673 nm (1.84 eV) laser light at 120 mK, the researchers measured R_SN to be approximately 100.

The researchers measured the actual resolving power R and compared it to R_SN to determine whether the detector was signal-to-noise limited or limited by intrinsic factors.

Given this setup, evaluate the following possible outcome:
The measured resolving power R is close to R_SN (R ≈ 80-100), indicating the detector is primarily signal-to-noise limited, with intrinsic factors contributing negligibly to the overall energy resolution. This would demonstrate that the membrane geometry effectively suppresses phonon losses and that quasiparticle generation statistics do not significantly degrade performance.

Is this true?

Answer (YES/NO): NO